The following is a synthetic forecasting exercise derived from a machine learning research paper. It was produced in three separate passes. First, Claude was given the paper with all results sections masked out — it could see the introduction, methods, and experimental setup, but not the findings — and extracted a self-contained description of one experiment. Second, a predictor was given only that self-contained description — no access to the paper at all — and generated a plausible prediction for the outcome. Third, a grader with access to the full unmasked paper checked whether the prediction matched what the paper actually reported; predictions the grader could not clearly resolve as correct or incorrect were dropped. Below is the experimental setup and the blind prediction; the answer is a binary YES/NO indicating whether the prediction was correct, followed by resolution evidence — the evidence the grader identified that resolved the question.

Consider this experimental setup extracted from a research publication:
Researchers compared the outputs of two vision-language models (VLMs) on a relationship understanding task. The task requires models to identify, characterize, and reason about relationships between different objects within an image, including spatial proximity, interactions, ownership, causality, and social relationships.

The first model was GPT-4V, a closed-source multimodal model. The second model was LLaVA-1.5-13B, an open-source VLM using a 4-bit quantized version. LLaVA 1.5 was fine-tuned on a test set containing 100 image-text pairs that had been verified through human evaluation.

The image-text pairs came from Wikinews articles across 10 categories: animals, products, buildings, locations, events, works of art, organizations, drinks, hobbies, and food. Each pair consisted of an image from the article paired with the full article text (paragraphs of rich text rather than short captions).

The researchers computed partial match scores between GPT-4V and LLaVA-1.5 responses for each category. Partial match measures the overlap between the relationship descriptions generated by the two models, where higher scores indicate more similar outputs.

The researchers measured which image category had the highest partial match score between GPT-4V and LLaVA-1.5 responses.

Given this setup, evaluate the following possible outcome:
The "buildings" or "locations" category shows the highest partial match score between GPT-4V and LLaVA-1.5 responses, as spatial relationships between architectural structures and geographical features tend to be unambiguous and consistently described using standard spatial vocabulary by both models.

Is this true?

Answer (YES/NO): NO